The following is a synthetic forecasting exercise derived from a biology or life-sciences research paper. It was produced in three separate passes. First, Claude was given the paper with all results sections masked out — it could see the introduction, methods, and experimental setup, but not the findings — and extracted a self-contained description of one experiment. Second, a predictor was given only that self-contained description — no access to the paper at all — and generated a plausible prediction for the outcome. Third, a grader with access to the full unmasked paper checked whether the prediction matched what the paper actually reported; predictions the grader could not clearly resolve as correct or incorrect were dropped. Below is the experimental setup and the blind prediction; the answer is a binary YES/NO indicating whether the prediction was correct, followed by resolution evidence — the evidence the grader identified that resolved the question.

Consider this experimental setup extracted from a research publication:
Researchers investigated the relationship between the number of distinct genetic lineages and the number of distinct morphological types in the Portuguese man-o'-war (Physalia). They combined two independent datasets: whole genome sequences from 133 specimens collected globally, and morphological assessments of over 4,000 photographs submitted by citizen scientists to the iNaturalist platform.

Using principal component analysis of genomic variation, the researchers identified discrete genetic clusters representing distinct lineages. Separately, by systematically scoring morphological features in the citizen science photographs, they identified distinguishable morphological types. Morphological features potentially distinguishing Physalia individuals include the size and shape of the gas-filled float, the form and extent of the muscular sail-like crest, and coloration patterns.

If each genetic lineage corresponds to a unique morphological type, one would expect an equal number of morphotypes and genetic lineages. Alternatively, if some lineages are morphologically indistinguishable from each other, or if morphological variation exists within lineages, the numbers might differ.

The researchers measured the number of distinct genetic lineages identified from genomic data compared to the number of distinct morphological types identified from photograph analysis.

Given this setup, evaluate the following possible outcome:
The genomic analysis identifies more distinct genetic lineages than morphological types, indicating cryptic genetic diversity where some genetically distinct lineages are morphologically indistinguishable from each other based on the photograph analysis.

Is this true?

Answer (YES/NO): YES